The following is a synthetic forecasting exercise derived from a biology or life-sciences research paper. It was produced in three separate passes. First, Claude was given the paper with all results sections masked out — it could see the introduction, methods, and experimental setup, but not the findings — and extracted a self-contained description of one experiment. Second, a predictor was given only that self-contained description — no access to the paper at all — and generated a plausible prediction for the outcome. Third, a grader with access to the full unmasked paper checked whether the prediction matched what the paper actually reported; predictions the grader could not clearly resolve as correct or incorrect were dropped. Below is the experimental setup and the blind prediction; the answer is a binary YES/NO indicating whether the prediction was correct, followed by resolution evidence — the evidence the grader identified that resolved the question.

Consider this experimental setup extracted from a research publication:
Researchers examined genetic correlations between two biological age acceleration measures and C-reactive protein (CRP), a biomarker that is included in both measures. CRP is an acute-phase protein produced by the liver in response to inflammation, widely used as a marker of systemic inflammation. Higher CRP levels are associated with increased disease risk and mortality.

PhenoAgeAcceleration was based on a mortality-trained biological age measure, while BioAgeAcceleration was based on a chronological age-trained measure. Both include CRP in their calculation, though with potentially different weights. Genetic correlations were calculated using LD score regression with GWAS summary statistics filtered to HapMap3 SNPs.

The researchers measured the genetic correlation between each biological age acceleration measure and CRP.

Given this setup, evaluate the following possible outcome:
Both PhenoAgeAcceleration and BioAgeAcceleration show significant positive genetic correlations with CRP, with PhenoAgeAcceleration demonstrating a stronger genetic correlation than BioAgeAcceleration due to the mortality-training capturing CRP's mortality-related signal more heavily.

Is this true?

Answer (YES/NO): YES